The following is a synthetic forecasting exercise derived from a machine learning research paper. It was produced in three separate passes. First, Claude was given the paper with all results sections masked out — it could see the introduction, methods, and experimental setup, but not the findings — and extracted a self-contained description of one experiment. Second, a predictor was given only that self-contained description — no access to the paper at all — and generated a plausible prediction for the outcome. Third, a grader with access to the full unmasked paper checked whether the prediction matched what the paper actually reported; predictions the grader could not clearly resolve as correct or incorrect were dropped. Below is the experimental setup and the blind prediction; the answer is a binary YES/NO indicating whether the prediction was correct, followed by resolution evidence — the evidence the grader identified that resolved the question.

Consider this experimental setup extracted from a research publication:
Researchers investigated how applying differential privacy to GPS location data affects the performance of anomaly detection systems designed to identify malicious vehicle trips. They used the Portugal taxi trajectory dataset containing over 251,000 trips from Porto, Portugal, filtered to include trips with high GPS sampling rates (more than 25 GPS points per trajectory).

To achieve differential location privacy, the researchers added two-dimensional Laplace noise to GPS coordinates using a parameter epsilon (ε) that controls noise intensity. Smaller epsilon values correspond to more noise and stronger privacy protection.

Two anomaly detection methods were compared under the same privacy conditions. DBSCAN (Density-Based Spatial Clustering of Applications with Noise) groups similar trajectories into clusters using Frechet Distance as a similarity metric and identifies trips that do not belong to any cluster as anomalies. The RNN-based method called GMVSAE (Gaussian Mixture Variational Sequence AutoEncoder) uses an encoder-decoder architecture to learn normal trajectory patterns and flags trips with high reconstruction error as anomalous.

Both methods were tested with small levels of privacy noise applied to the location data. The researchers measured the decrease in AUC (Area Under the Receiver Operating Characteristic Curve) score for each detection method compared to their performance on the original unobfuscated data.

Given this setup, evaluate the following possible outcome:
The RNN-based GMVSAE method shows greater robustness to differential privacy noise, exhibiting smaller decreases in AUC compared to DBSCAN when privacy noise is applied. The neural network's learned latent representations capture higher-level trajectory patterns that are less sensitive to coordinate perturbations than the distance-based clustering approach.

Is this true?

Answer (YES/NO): YES